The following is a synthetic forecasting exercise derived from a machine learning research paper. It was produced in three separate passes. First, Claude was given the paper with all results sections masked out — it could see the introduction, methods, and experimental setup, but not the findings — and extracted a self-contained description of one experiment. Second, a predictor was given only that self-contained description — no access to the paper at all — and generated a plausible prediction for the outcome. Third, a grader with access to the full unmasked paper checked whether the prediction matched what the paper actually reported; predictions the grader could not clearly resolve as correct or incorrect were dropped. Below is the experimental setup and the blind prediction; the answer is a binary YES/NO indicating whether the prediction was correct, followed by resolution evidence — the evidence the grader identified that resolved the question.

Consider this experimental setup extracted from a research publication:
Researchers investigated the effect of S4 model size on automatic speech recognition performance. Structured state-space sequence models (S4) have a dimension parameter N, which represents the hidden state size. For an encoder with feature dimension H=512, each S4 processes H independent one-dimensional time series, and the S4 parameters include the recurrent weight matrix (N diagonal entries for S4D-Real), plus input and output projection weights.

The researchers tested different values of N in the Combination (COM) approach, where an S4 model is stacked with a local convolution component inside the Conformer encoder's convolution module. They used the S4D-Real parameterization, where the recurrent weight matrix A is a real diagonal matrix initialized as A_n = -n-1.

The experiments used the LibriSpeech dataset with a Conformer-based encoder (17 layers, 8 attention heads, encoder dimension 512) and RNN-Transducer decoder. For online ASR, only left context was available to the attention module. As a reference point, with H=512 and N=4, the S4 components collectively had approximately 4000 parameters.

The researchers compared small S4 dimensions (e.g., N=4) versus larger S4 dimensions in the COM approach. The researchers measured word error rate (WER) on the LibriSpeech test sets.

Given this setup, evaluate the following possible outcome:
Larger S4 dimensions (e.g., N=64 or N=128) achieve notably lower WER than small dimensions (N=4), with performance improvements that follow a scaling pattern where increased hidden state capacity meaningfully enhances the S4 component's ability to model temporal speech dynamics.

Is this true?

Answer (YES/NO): NO